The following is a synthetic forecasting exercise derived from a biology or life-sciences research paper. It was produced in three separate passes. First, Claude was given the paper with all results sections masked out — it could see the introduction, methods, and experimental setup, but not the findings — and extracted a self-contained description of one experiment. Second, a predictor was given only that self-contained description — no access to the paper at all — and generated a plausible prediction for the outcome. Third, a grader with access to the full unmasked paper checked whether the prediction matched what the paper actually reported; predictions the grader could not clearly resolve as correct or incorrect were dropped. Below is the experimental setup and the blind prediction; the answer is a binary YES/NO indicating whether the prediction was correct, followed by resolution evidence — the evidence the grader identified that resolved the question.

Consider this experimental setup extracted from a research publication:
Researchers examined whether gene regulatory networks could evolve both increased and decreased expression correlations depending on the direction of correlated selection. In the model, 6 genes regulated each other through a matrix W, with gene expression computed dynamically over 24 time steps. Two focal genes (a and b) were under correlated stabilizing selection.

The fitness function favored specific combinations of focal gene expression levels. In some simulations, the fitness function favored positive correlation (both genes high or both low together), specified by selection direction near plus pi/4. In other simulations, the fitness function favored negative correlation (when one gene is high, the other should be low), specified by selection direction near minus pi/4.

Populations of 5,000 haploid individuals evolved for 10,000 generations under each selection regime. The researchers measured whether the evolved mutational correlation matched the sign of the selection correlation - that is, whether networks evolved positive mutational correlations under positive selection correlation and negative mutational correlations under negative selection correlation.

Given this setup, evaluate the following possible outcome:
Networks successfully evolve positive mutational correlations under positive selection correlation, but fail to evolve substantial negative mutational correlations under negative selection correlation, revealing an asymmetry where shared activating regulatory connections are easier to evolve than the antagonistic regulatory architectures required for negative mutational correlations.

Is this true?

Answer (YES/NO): NO